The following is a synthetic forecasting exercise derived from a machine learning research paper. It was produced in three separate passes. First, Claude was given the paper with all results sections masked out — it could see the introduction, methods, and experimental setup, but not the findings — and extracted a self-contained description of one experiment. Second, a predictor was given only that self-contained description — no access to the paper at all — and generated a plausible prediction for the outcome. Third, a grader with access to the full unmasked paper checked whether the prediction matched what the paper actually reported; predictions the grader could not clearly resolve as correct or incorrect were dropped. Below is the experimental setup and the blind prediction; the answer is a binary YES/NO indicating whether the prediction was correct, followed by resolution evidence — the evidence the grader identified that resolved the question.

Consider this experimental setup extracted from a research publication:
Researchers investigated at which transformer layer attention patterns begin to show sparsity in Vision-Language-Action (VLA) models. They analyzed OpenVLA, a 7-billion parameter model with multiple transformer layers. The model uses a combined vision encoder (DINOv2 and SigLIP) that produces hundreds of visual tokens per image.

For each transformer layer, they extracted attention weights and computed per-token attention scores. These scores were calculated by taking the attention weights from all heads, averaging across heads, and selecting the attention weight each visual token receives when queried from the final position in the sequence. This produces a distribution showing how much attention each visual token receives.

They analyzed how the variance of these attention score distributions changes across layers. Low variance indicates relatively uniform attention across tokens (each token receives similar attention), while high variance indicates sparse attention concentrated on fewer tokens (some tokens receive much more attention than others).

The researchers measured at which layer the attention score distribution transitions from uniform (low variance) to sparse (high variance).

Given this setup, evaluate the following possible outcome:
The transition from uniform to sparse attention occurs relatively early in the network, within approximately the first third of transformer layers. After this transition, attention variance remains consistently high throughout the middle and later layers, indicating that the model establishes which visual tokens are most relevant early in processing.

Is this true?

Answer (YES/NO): YES